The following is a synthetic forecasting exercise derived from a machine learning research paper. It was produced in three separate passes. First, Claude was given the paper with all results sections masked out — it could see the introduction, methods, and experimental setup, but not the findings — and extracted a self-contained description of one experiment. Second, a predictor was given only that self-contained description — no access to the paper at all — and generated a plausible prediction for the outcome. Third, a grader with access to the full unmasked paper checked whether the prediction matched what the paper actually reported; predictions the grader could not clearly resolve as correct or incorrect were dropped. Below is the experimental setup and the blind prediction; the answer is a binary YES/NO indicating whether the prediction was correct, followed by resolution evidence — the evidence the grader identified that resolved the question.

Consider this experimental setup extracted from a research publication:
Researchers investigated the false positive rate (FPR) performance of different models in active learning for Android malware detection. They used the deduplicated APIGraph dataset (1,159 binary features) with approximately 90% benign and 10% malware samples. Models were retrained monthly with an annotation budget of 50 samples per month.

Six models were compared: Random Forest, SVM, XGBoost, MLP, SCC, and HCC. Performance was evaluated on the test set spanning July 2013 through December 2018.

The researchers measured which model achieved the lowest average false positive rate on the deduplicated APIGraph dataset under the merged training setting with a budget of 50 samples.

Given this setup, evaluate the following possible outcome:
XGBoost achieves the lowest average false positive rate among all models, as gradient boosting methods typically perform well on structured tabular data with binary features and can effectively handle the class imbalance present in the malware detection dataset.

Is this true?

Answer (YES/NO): NO